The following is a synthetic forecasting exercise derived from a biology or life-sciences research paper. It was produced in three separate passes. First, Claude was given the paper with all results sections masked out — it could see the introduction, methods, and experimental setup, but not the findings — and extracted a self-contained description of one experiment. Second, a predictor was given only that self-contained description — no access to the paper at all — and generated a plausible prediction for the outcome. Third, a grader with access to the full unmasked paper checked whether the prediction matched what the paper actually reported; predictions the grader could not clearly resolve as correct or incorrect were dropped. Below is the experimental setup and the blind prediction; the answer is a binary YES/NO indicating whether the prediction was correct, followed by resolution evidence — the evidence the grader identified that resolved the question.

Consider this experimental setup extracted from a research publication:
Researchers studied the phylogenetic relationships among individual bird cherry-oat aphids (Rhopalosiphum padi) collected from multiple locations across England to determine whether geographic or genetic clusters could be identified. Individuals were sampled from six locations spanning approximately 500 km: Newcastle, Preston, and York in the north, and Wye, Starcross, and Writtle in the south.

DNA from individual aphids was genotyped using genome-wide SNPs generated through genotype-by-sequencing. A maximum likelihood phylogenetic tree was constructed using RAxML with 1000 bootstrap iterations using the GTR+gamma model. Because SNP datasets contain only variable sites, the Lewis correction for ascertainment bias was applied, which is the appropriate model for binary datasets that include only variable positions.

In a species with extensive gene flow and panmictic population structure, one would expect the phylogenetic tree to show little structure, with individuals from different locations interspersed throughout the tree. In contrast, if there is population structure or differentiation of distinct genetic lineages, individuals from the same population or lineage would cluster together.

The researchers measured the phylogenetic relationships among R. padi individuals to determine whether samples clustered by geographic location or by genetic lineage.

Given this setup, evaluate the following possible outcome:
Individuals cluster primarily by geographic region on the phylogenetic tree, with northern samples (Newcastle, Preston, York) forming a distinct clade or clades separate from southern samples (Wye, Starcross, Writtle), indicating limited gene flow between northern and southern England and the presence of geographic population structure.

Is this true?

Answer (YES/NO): NO